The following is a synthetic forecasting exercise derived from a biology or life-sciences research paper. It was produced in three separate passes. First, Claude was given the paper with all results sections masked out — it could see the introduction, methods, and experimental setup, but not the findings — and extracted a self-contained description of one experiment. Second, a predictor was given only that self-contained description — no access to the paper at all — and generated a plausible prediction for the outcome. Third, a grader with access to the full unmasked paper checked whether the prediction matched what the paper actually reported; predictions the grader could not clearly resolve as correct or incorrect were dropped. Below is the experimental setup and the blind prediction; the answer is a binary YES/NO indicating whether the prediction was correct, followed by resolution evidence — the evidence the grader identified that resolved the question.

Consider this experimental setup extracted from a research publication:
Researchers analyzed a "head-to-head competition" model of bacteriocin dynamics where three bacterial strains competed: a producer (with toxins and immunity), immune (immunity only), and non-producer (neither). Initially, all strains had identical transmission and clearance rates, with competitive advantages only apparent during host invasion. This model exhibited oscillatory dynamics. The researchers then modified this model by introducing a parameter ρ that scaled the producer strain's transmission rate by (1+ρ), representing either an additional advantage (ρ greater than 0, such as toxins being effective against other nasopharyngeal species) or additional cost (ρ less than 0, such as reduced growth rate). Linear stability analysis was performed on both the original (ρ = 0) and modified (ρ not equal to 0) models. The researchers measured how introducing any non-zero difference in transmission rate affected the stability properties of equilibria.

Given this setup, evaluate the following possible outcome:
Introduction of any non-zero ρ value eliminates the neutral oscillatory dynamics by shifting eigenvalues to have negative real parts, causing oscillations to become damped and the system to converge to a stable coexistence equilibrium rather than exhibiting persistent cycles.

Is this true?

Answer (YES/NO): YES